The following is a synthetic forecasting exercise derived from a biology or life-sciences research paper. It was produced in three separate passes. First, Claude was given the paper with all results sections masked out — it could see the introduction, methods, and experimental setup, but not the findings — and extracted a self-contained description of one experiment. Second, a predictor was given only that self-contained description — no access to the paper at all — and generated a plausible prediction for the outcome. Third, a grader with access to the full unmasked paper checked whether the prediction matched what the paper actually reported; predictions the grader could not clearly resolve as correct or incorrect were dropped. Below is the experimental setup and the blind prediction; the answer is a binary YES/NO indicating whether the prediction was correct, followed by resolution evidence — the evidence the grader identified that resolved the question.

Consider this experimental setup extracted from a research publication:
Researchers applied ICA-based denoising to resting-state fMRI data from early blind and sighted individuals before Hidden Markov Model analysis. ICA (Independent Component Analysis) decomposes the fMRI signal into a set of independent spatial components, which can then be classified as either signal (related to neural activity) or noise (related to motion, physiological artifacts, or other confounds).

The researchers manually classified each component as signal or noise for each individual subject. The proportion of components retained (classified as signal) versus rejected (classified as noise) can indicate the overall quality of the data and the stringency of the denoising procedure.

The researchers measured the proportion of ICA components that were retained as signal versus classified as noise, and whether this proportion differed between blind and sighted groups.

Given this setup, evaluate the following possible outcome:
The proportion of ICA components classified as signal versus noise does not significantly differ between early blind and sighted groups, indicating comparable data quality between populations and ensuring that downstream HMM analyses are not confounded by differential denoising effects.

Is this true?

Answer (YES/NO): YES